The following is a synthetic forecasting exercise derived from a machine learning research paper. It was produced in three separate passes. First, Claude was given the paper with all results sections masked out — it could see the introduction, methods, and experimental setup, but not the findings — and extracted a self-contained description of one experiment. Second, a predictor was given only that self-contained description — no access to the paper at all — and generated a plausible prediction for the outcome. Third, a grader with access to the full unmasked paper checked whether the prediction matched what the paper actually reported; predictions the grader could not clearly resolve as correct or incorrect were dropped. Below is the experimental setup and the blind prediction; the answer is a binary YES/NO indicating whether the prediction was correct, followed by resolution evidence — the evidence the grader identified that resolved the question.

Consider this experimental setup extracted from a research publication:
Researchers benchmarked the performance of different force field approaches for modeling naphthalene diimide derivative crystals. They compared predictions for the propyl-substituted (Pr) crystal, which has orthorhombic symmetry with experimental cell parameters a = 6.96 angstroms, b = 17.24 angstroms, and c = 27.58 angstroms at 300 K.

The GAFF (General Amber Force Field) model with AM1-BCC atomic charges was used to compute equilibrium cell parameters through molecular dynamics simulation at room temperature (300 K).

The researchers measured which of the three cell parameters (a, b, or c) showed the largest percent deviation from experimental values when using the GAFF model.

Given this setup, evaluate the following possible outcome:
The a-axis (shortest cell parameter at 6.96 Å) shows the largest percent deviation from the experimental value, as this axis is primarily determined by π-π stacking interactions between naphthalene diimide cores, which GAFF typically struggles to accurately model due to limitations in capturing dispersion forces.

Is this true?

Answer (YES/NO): YES